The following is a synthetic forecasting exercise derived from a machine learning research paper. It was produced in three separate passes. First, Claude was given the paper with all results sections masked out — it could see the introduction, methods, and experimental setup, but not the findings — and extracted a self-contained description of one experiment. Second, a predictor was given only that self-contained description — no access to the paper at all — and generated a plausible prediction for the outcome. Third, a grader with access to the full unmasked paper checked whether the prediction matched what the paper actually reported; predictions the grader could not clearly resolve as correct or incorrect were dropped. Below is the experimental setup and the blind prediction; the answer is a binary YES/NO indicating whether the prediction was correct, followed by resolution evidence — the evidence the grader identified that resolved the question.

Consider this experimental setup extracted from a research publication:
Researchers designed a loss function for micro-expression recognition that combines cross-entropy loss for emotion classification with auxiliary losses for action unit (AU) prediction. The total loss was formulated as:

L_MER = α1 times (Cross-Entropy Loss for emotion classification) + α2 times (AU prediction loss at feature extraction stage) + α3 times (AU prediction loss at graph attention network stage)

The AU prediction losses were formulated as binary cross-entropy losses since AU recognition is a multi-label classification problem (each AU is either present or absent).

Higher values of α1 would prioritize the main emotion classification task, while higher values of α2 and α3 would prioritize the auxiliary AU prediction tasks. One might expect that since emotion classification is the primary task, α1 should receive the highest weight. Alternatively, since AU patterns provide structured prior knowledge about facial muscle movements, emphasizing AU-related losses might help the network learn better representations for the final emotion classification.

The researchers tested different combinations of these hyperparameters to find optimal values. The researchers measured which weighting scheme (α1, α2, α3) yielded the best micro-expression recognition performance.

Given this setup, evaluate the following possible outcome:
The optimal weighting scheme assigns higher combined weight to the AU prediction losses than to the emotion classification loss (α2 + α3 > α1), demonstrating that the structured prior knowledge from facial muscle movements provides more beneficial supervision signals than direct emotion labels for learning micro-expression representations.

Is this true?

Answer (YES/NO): YES